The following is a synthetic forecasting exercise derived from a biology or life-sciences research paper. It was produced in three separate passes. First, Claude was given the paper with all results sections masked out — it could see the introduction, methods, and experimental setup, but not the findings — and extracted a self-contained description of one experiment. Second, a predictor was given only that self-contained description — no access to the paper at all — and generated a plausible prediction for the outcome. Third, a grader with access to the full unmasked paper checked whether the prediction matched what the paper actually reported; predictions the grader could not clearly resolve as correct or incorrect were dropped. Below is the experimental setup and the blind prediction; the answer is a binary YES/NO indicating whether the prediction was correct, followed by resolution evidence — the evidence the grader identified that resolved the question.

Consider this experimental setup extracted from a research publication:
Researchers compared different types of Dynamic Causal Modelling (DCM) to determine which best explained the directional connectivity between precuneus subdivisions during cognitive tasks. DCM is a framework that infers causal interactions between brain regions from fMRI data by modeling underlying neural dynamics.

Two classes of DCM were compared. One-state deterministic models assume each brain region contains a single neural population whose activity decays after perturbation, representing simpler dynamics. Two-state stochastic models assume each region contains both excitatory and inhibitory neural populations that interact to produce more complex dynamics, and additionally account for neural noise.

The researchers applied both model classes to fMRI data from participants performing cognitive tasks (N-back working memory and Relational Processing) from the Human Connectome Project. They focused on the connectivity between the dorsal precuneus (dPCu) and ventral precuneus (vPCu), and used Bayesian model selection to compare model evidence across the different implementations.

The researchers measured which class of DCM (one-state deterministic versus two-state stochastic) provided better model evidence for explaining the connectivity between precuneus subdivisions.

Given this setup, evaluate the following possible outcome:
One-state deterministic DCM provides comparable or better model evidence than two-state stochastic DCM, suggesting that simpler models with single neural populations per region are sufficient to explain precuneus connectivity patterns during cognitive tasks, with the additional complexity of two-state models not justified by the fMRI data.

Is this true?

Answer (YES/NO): YES